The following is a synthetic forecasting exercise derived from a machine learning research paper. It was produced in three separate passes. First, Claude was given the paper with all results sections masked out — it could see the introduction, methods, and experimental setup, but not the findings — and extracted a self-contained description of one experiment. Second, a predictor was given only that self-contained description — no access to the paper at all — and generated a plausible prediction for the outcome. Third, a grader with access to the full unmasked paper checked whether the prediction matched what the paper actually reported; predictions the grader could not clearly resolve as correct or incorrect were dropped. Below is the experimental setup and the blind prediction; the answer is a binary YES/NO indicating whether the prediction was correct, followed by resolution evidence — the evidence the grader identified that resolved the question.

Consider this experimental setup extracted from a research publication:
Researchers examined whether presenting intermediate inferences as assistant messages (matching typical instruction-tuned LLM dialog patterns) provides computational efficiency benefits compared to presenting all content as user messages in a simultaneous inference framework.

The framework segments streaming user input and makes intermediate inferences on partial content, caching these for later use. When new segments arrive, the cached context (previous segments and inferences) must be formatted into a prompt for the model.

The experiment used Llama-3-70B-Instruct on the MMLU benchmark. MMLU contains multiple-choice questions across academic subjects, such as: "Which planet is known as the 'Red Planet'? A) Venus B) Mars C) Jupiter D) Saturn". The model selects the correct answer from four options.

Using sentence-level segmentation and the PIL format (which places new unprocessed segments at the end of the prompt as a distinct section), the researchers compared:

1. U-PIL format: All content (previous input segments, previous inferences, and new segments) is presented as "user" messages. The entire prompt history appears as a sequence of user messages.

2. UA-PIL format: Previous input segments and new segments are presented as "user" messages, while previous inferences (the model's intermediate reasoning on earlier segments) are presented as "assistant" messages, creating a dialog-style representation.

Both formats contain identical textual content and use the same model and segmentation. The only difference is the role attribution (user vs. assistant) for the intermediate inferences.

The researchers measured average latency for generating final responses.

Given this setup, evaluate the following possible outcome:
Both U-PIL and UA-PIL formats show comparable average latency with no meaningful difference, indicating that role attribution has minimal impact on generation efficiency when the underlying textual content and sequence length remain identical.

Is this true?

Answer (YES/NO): NO